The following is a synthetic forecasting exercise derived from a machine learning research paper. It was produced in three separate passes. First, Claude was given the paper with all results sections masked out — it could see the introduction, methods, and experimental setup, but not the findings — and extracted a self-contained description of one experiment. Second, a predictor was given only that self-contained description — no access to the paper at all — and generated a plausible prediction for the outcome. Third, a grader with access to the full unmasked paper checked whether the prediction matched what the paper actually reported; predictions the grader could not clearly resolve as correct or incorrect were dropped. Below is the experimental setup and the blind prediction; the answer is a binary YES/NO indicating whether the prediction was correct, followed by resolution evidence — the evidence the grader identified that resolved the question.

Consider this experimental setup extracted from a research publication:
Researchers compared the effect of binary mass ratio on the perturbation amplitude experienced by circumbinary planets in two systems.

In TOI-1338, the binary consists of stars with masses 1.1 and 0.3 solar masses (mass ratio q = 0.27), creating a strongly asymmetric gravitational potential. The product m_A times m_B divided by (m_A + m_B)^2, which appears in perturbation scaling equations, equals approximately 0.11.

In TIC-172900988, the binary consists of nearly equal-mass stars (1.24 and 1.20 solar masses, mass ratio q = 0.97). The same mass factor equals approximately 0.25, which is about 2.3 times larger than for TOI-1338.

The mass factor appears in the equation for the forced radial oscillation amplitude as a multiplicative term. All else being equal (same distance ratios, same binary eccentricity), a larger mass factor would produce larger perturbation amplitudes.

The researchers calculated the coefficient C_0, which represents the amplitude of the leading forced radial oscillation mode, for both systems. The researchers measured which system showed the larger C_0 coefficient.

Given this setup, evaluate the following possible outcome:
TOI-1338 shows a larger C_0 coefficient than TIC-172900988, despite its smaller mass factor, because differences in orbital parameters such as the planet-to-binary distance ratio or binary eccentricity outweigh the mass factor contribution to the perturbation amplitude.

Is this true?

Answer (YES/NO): YES